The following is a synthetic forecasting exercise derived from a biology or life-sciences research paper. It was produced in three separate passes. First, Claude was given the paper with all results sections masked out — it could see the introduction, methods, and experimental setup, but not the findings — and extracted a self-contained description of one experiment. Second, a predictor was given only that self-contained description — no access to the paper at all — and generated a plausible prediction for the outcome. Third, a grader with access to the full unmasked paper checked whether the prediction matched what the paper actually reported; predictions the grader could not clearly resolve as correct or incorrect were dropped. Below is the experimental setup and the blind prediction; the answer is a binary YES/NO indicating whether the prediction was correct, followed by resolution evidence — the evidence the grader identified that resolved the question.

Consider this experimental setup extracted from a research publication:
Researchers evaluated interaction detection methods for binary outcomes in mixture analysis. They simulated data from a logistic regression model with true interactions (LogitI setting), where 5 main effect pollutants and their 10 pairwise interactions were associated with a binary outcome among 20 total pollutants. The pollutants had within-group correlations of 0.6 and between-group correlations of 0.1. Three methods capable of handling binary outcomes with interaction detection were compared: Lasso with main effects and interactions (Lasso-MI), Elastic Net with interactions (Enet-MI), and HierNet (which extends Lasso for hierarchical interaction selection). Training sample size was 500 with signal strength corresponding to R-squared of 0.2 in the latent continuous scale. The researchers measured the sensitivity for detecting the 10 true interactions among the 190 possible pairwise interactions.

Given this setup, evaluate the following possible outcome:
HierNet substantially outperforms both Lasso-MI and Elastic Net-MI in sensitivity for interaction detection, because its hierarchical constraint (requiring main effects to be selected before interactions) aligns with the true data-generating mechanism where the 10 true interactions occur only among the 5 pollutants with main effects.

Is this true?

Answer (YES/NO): NO